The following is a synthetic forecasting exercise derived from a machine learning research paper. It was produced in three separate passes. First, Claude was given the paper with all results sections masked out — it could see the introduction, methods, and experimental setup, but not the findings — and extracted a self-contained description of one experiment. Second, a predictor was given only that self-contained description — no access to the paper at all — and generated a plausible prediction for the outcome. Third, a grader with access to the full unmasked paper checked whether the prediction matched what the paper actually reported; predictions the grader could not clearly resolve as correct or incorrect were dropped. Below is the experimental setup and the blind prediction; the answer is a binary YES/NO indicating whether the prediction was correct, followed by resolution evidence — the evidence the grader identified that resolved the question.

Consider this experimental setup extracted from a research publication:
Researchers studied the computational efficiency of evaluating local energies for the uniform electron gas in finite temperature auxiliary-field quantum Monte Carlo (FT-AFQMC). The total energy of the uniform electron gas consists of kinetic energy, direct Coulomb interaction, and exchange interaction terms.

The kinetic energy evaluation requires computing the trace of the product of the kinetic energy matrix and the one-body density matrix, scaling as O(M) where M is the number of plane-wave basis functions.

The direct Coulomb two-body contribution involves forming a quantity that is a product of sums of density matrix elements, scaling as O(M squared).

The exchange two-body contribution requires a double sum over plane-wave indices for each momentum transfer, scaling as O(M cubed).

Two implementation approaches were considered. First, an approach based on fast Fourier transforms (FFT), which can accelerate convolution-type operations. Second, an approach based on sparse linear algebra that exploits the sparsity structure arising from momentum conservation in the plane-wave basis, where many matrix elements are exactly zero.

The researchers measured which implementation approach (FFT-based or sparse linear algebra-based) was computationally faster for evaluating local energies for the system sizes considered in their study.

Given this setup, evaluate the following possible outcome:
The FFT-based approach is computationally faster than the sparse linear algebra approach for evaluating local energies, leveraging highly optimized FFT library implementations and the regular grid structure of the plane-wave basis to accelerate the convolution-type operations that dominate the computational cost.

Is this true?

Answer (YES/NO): NO